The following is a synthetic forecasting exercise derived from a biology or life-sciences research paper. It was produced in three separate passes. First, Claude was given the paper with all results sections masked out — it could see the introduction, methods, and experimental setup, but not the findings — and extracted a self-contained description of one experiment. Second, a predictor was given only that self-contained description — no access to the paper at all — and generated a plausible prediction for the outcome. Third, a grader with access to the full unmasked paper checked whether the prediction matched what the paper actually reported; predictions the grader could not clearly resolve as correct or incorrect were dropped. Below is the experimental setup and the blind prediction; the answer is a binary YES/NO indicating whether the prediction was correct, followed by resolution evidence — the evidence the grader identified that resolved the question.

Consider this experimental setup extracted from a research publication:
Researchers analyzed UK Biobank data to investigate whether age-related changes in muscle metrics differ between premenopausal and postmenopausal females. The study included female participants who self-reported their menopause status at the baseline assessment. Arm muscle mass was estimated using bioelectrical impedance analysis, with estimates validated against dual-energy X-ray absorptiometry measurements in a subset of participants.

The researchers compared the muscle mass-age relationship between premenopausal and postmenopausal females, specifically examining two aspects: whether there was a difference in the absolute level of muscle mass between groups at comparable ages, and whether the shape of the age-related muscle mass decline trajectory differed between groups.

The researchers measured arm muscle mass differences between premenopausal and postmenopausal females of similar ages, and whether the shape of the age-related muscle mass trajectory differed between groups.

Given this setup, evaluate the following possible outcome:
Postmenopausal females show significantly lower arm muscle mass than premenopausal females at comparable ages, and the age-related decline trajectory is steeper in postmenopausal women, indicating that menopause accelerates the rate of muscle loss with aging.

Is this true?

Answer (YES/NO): NO